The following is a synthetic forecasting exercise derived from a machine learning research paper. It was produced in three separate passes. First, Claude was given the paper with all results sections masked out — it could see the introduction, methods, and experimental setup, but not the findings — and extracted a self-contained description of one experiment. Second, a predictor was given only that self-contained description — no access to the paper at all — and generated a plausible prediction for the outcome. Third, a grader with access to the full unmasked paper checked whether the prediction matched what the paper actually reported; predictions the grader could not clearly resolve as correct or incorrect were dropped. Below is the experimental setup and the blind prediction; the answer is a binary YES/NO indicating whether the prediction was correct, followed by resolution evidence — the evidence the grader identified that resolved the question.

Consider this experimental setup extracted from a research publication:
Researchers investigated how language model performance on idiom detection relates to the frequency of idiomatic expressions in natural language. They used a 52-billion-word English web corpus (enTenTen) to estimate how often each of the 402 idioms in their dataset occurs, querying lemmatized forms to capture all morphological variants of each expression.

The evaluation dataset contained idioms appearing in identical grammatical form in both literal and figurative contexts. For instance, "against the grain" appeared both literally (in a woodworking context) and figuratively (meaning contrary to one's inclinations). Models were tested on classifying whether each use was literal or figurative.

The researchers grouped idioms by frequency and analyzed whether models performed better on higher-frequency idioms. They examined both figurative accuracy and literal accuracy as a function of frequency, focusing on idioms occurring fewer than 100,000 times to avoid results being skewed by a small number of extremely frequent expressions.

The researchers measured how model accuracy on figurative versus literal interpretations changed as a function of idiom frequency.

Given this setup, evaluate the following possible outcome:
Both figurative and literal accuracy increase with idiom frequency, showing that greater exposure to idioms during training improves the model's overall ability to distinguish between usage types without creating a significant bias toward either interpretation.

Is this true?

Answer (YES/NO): NO